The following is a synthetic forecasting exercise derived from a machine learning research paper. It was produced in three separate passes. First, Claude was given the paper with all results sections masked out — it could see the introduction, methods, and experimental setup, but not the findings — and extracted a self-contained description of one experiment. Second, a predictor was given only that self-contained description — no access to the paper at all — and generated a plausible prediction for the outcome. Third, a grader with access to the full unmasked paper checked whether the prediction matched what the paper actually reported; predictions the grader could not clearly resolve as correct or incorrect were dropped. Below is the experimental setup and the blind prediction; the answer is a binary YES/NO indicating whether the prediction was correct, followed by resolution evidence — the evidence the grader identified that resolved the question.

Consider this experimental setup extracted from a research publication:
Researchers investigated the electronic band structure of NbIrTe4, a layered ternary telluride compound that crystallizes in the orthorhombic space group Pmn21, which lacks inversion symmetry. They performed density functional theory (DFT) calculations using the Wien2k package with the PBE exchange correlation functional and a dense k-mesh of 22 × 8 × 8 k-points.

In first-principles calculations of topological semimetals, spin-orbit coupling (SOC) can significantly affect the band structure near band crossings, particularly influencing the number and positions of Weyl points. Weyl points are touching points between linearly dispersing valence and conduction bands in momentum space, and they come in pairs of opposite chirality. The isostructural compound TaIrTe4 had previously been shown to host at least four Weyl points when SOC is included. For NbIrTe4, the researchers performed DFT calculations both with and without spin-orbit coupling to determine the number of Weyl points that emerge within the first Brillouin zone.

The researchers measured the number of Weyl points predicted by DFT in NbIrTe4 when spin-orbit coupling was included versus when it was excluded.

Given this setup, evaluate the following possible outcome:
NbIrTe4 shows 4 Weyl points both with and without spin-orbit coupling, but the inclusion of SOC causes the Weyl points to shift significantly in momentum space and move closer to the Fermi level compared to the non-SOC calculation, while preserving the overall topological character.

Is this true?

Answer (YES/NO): NO